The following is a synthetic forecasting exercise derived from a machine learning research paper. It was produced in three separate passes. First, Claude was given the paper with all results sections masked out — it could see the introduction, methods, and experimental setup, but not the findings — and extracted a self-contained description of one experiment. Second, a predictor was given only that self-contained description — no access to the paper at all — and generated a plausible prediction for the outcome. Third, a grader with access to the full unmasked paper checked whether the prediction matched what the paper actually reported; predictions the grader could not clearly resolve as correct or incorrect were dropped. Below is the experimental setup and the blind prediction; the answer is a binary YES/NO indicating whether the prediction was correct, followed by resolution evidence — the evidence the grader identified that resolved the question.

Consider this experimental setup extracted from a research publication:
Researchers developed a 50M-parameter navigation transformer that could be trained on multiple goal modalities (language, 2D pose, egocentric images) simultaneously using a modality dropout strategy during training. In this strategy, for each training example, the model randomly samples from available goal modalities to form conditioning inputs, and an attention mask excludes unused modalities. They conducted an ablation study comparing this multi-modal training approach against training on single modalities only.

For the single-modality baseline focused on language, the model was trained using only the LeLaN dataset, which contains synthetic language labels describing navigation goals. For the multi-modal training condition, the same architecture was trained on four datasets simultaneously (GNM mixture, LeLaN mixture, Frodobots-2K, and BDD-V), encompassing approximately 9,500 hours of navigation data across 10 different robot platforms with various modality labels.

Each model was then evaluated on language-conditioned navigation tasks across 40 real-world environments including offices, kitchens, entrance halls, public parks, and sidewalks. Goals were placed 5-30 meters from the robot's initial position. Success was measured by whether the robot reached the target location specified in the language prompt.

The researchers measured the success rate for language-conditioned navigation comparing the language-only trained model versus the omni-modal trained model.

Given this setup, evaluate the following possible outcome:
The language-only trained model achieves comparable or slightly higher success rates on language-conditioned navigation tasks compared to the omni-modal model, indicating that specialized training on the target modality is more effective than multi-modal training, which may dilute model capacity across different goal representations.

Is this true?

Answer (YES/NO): NO